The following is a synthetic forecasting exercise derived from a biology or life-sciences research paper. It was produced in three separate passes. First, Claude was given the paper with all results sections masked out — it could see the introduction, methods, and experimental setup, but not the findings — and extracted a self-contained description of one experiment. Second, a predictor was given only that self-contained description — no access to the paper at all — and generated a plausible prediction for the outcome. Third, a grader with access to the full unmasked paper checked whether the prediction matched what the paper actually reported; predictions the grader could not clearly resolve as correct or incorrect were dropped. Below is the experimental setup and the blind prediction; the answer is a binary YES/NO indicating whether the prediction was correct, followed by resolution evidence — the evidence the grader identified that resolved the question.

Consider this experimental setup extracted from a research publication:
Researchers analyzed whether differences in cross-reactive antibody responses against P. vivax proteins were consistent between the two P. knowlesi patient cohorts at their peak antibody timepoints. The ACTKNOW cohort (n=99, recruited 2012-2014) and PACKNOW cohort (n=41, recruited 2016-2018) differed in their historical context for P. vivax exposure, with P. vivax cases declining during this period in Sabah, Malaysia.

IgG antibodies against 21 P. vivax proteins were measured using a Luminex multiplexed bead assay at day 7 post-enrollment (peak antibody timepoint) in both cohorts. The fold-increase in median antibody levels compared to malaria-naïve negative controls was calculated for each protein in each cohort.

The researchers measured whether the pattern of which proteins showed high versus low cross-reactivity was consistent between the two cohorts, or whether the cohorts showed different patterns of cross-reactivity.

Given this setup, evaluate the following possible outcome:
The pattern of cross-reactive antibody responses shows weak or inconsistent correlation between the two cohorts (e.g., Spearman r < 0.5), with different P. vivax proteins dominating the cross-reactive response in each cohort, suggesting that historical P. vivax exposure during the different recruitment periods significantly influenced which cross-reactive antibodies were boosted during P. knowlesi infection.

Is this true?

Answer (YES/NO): NO